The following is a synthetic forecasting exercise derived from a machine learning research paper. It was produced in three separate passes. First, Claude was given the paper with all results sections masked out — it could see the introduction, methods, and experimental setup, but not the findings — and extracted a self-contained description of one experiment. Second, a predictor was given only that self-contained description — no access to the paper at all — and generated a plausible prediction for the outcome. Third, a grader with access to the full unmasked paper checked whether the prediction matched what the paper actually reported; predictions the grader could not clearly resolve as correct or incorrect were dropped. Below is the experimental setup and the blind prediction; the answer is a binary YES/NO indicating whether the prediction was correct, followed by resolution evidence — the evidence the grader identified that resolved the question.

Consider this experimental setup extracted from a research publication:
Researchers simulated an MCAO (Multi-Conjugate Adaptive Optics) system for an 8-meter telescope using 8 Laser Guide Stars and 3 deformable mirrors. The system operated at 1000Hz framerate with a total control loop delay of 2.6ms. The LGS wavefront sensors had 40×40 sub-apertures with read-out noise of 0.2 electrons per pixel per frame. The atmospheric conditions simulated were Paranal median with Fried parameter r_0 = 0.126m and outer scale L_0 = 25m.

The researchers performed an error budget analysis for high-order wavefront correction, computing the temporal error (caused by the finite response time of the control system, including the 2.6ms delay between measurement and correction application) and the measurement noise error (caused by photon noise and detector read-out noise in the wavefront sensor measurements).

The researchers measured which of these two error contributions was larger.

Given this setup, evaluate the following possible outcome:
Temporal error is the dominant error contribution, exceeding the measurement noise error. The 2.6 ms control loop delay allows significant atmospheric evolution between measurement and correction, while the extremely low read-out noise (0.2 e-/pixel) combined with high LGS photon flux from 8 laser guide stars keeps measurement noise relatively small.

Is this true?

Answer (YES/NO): NO